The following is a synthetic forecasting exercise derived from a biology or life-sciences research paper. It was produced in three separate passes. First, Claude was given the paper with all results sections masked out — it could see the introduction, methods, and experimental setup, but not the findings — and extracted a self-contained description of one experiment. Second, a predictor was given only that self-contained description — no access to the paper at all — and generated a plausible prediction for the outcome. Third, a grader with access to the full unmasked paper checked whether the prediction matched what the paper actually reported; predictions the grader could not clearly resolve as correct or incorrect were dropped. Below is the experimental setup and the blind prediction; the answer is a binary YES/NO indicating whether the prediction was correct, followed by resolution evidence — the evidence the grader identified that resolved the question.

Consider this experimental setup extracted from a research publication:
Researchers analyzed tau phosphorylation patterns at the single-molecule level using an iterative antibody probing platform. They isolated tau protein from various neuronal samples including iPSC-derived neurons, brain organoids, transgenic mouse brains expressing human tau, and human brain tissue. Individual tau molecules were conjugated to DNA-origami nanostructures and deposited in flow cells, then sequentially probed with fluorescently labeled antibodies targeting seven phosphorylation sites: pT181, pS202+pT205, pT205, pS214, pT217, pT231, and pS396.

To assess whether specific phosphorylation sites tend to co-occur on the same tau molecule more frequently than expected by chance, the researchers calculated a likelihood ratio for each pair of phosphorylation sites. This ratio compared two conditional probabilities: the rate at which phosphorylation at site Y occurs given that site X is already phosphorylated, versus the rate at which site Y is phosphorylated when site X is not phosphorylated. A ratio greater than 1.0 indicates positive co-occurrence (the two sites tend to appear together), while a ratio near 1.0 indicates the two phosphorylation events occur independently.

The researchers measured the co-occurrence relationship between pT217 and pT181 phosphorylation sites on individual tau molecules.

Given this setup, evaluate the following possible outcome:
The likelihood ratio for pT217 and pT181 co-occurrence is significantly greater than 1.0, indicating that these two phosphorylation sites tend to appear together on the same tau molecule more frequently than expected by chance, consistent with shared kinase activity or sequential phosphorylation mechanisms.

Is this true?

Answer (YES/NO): YES